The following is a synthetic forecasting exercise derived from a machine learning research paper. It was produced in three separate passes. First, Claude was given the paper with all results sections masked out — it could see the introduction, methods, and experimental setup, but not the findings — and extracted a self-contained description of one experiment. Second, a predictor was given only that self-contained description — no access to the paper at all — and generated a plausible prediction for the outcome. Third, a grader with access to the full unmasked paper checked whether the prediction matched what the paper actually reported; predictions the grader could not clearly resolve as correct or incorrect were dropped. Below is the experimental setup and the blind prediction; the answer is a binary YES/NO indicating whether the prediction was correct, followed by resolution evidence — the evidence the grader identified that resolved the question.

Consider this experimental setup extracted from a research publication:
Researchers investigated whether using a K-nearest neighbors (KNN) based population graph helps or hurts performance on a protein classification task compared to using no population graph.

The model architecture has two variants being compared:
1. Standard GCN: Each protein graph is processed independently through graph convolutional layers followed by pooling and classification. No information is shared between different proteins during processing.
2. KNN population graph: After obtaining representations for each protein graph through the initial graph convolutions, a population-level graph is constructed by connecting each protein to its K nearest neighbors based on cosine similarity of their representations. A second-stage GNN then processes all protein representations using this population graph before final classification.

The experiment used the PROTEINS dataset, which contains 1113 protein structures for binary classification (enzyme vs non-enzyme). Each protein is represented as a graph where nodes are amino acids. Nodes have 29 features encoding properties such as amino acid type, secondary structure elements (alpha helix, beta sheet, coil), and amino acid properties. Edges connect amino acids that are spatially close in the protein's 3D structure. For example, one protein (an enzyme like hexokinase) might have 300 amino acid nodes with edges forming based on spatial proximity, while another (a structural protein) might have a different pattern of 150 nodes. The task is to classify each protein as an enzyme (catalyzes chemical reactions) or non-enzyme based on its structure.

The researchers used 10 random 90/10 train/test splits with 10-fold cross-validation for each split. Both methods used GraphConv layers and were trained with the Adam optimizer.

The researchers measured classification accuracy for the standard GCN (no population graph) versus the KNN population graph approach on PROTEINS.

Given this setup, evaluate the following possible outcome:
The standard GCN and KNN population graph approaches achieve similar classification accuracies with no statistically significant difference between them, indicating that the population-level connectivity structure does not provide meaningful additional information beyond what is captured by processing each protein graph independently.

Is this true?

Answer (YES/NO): NO